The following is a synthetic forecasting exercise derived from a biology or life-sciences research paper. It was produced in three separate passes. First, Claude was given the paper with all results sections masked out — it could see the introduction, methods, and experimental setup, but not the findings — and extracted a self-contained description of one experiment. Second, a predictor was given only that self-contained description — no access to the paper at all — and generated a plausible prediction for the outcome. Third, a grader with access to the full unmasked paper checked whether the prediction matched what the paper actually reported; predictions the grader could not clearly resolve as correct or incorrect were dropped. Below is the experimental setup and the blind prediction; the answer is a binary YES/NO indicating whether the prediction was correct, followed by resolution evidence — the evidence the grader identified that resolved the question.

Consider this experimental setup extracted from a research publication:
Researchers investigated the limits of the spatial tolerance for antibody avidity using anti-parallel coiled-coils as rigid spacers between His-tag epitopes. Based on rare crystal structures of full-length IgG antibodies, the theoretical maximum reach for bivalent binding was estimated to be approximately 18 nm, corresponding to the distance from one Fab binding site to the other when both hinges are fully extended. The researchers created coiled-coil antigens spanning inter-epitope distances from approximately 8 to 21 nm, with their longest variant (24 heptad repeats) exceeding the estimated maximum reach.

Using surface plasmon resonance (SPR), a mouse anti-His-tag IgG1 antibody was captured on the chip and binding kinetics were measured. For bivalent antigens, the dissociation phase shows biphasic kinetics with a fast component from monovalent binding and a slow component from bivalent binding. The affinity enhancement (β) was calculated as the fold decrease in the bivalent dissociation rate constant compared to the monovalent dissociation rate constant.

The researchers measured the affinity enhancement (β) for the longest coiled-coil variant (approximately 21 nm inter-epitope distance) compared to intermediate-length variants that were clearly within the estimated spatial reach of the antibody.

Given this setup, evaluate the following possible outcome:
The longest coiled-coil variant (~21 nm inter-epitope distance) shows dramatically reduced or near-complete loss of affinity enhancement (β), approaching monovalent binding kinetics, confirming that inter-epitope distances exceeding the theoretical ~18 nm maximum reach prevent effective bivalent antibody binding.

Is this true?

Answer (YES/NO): NO